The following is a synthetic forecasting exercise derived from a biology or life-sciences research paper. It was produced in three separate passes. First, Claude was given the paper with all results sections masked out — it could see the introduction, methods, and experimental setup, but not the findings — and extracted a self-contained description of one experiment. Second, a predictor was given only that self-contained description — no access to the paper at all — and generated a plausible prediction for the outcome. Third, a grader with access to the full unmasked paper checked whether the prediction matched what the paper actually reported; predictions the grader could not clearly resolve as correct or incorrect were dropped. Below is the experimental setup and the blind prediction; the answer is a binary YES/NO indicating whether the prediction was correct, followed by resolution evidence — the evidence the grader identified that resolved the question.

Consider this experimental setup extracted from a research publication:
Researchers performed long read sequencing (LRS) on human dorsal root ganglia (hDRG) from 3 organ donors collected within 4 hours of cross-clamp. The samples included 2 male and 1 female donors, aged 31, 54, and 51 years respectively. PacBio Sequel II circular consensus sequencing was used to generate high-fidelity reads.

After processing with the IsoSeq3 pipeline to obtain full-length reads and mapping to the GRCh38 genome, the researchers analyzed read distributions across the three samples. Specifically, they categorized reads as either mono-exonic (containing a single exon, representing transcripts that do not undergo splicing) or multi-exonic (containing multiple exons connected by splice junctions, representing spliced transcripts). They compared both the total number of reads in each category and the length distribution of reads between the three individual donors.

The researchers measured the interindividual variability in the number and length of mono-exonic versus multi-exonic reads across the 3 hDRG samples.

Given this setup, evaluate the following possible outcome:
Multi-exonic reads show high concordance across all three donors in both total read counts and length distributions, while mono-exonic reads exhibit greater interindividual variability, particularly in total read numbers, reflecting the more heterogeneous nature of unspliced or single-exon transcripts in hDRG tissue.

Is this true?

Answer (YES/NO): NO